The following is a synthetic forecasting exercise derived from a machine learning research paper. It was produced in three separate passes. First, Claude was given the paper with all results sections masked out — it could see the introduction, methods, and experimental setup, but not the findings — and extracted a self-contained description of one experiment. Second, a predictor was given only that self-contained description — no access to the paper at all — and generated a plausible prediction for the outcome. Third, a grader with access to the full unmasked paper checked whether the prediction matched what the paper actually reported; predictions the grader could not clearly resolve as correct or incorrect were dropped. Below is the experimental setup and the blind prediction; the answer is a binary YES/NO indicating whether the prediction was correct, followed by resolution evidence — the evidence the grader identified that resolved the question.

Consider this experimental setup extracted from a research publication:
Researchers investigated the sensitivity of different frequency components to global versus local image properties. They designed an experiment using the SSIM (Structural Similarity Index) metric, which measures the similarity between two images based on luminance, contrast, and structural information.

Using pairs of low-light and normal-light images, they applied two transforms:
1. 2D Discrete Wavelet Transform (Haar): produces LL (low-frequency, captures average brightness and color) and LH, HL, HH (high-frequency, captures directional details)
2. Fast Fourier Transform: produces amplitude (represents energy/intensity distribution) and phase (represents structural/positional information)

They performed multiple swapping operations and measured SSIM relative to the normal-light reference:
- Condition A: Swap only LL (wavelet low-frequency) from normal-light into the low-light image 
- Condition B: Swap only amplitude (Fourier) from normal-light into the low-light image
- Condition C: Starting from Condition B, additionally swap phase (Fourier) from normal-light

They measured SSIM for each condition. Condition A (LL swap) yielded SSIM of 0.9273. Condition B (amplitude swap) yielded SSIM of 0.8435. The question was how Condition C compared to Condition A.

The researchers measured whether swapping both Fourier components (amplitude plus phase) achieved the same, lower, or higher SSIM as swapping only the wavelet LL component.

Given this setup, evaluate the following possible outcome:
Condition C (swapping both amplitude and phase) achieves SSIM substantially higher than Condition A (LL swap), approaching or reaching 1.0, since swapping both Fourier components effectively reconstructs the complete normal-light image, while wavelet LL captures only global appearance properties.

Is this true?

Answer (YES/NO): NO